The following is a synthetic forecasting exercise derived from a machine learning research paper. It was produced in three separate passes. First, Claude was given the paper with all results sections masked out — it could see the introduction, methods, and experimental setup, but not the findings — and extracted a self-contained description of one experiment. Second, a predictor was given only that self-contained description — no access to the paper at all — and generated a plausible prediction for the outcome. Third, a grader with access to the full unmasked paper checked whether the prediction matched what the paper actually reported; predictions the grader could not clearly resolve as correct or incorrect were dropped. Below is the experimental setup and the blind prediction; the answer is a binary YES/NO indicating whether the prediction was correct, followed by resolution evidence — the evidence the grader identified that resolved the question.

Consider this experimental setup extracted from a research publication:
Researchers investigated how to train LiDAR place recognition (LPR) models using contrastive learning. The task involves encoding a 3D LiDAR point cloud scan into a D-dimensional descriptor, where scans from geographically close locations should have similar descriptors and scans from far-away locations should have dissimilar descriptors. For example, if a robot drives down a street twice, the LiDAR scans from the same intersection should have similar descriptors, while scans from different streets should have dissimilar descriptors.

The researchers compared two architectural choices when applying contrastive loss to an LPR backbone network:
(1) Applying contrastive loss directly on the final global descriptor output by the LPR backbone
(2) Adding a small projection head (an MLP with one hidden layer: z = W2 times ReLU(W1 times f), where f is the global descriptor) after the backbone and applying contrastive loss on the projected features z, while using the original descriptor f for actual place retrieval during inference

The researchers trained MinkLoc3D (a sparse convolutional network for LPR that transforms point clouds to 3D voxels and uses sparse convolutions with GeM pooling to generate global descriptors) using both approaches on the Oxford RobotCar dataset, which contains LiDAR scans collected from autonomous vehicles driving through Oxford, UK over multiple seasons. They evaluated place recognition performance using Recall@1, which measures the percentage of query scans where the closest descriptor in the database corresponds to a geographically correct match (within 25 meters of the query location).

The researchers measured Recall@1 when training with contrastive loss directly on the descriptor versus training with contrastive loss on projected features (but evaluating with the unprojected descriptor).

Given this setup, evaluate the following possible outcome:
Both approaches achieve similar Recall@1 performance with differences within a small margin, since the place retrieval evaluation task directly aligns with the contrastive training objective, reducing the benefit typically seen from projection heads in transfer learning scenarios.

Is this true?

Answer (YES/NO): NO